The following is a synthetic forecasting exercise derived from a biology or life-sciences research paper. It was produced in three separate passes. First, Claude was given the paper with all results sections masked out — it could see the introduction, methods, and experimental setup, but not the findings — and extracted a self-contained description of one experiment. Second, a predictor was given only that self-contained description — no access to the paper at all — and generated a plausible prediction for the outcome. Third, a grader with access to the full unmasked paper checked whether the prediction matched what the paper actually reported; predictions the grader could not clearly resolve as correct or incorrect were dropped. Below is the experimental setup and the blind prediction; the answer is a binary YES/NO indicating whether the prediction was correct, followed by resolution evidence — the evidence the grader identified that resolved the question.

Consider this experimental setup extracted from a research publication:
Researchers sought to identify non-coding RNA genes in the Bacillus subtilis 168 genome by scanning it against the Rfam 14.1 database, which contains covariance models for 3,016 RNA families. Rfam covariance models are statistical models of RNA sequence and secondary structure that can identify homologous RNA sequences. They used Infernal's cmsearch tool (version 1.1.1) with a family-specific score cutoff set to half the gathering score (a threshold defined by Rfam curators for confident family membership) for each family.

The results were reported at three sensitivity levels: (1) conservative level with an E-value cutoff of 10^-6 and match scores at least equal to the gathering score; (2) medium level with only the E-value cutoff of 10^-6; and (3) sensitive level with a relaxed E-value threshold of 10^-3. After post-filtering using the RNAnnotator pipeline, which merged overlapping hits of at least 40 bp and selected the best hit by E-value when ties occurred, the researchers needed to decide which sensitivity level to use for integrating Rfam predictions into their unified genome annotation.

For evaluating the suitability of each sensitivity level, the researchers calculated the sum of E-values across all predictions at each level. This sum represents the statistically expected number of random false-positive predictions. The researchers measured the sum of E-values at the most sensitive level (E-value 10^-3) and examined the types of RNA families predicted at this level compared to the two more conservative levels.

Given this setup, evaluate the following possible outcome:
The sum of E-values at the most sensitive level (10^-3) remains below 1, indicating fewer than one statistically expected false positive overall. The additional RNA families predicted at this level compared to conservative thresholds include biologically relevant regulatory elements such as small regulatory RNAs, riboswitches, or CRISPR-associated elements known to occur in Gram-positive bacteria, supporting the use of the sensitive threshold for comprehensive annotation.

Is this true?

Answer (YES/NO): NO